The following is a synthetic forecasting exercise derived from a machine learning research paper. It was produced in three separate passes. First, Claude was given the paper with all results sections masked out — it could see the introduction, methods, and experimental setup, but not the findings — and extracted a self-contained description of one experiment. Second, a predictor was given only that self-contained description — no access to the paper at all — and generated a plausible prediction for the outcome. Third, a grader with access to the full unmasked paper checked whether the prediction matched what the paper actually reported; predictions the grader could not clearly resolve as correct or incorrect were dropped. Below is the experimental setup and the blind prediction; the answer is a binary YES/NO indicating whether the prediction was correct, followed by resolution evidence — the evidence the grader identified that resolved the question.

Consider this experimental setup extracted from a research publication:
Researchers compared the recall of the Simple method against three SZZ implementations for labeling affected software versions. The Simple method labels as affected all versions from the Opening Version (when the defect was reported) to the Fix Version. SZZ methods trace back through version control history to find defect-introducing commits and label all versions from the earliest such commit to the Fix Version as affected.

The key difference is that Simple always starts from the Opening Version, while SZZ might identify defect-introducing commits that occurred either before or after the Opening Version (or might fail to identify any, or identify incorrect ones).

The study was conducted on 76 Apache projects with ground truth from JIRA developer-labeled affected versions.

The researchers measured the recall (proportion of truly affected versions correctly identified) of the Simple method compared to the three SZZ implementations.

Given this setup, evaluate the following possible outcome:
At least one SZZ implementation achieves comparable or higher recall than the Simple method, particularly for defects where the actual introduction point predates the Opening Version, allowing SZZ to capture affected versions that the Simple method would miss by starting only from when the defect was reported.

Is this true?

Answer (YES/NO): YES